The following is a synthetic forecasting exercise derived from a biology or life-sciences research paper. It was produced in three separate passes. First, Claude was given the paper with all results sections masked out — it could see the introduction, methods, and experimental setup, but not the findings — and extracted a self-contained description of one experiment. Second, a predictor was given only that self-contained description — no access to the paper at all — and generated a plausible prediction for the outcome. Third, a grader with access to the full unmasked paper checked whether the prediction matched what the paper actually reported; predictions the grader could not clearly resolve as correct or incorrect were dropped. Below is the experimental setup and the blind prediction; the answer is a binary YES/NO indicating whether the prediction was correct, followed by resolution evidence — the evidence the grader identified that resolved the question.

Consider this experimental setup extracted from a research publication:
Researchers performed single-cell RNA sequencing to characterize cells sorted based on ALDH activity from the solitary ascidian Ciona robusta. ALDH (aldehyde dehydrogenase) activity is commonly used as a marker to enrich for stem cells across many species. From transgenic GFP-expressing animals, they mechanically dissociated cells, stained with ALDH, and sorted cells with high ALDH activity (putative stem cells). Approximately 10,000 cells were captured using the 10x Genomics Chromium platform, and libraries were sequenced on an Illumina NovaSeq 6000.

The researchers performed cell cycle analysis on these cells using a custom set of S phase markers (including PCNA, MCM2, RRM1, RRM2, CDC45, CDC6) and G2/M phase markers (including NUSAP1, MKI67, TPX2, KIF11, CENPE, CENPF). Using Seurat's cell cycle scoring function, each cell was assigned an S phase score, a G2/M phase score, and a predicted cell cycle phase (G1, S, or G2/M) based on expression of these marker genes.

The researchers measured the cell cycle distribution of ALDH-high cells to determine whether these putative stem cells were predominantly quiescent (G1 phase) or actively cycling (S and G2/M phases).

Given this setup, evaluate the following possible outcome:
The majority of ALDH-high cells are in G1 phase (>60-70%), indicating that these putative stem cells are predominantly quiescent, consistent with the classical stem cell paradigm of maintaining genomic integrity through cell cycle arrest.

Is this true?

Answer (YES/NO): NO